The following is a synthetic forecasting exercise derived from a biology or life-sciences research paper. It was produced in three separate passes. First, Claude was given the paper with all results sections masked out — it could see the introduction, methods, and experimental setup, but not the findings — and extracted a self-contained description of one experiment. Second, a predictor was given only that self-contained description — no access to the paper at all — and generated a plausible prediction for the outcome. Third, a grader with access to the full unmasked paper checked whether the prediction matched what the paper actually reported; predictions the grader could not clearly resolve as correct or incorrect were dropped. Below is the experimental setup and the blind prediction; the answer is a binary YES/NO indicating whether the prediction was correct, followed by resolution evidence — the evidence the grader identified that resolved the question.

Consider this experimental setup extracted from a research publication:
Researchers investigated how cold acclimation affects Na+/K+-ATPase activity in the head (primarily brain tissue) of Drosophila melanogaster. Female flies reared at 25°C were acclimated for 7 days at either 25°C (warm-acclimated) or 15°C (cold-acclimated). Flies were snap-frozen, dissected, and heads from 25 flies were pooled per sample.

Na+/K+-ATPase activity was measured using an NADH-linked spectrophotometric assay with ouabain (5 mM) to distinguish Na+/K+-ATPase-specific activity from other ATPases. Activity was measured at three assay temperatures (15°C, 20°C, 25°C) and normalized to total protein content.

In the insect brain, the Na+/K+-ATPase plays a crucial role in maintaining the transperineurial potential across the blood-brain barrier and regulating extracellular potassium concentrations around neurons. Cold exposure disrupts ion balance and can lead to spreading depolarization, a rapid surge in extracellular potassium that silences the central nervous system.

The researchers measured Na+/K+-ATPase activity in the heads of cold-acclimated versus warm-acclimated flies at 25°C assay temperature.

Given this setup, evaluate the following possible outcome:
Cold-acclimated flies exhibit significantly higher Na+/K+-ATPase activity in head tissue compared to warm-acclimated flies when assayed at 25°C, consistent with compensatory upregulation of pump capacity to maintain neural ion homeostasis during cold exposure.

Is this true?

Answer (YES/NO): NO